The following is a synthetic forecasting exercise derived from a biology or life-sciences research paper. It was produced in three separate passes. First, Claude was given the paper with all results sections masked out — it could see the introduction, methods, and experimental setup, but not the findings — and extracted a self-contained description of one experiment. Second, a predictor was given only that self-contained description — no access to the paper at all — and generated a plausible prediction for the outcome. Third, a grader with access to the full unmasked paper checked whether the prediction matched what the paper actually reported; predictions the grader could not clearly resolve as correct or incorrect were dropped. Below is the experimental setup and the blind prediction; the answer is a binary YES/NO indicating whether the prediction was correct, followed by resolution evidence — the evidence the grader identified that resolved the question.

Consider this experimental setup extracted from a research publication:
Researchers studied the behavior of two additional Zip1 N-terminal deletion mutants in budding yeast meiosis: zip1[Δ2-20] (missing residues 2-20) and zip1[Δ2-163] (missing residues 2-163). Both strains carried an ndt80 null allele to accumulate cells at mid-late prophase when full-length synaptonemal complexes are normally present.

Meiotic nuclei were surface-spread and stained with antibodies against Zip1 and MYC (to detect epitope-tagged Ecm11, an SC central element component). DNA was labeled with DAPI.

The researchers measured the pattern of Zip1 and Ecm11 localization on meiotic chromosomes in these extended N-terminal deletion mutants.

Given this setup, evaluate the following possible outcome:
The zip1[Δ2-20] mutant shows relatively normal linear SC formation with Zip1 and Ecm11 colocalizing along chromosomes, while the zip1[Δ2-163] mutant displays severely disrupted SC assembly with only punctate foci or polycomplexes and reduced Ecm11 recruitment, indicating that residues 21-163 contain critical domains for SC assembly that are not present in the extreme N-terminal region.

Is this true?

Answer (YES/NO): NO